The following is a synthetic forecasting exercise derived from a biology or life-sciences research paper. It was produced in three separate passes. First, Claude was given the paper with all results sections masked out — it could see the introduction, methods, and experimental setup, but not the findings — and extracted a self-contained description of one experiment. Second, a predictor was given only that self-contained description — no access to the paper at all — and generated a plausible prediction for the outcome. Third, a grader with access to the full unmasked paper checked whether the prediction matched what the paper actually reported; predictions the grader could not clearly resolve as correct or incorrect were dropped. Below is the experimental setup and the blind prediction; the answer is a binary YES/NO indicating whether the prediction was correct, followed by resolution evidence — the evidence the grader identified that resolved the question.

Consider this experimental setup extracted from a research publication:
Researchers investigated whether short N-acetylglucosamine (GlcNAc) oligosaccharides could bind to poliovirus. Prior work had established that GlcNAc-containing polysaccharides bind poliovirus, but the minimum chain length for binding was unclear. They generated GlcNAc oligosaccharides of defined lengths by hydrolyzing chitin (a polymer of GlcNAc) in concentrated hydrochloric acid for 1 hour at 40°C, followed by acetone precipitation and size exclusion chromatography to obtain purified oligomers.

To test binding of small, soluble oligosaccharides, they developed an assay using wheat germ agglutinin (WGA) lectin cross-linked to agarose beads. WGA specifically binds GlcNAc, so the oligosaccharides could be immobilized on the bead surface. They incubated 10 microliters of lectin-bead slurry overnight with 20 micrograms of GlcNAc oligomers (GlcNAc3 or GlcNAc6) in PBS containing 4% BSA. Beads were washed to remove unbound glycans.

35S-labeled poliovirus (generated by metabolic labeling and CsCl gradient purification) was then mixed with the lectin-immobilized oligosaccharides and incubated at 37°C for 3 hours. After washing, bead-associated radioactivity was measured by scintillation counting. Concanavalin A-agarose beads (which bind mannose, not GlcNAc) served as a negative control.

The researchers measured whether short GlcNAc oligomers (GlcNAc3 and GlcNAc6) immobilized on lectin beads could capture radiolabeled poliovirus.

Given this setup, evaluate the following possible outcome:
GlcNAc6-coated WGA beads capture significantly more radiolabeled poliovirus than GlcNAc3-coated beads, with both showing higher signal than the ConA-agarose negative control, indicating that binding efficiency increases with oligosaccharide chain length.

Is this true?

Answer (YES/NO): NO